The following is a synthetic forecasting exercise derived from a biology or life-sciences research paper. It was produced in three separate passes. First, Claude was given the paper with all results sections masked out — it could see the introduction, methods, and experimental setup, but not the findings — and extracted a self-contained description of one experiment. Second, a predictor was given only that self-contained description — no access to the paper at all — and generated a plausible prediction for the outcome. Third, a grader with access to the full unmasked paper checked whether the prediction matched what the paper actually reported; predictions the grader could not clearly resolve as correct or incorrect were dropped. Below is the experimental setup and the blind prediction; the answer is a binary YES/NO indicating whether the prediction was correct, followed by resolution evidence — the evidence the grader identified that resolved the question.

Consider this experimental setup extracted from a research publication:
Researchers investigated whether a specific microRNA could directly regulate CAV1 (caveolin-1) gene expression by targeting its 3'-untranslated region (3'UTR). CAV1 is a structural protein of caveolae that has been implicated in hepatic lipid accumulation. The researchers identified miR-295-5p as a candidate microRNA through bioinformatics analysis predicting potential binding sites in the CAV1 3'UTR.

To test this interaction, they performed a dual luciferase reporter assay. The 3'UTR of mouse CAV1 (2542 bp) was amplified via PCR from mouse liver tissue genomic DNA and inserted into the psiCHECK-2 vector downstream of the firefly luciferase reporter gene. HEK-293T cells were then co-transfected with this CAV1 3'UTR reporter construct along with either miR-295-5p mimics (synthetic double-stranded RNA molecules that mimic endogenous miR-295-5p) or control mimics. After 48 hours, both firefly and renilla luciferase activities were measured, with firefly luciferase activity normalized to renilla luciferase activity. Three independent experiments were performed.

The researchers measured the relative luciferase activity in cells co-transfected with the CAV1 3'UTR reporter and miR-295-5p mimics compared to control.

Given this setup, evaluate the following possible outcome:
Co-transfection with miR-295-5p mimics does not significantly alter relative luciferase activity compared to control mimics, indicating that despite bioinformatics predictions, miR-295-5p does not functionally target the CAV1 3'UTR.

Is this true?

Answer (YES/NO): NO